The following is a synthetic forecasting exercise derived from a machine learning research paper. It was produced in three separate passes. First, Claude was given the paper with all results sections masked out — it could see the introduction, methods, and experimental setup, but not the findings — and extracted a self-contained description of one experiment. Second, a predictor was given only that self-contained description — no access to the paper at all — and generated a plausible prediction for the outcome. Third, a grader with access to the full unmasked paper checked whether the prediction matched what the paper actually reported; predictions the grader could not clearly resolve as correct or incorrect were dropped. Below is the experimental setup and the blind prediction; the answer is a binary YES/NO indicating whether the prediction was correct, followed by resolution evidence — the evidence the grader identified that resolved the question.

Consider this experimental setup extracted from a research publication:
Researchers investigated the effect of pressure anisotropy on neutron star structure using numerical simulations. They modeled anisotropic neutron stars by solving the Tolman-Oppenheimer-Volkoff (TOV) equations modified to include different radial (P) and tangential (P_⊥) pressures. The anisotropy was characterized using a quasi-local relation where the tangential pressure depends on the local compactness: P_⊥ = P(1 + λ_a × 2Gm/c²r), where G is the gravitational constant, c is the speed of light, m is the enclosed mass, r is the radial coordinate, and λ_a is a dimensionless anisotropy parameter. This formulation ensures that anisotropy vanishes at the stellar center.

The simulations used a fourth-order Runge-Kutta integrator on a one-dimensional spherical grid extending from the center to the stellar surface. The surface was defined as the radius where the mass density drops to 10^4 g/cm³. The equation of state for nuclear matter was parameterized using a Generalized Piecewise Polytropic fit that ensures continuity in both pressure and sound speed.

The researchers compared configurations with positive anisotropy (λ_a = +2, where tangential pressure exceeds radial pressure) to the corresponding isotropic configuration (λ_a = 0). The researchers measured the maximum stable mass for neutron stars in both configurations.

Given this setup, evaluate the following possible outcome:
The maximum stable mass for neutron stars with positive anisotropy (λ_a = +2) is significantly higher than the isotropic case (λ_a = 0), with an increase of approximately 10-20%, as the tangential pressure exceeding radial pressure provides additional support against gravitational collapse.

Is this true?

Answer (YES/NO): NO